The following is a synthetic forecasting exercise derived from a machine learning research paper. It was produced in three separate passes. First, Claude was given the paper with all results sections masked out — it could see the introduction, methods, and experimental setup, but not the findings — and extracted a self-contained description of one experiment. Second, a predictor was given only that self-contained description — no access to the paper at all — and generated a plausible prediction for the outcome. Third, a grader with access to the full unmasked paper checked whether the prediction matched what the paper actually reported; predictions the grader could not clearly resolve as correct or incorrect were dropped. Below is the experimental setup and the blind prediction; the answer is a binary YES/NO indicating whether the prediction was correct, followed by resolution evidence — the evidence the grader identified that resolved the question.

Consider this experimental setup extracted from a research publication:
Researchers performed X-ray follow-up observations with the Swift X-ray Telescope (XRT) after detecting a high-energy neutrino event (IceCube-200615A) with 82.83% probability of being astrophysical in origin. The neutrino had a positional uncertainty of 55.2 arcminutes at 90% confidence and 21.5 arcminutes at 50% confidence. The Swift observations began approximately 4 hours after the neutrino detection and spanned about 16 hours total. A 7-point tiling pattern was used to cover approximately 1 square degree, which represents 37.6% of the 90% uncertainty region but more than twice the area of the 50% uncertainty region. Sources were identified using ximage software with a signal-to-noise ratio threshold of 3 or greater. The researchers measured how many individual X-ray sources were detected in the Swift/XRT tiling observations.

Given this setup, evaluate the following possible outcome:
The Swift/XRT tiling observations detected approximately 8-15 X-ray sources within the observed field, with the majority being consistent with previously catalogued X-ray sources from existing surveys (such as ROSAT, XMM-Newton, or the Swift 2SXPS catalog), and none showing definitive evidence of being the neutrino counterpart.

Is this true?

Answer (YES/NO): NO